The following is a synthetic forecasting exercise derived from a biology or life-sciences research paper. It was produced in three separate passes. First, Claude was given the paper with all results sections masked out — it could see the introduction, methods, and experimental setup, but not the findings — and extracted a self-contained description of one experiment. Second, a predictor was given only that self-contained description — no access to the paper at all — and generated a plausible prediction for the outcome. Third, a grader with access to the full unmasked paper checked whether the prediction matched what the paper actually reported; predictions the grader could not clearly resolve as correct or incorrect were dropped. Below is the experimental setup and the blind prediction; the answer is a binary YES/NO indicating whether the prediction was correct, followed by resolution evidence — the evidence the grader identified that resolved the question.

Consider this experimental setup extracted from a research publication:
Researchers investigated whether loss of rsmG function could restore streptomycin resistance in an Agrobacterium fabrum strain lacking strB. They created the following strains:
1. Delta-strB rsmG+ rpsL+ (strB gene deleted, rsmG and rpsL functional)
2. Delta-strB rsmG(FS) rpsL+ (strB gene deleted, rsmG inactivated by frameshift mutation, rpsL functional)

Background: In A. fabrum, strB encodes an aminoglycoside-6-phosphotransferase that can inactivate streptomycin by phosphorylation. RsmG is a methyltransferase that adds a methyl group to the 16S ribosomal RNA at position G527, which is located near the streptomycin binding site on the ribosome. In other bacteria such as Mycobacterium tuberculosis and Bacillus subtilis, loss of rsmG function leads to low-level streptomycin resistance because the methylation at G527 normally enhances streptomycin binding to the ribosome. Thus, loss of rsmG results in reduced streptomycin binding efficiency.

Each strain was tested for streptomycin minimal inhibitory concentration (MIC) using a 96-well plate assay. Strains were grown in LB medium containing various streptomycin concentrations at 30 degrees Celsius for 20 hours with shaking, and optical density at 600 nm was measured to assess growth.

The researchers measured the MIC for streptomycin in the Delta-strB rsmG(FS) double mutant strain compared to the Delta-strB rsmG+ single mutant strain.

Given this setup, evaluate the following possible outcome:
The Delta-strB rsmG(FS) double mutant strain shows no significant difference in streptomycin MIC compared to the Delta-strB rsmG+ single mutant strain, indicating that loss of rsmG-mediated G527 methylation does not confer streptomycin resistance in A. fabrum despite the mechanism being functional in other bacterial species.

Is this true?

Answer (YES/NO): NO